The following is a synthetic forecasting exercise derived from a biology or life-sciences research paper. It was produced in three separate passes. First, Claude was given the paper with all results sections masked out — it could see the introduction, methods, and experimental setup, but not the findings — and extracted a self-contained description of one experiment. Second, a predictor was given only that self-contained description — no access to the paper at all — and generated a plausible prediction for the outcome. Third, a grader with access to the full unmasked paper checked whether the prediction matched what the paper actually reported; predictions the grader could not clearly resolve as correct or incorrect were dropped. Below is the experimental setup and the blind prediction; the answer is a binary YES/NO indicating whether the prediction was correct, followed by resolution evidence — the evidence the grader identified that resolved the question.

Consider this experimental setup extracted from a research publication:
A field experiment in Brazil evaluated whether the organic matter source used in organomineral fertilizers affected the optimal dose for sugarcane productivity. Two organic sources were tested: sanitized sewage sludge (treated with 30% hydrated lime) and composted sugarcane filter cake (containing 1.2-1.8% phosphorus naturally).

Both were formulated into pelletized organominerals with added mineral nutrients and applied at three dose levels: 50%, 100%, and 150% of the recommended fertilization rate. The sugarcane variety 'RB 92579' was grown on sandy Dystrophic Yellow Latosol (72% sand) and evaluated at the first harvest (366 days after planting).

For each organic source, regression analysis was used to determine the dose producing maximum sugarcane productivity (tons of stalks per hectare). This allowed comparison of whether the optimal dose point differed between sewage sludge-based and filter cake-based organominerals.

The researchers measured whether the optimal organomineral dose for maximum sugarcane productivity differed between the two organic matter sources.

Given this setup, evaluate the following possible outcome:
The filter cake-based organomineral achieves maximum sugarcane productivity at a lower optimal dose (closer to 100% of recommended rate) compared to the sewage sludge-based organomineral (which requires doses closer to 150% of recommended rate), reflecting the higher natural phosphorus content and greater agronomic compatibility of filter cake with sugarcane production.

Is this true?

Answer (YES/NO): NO